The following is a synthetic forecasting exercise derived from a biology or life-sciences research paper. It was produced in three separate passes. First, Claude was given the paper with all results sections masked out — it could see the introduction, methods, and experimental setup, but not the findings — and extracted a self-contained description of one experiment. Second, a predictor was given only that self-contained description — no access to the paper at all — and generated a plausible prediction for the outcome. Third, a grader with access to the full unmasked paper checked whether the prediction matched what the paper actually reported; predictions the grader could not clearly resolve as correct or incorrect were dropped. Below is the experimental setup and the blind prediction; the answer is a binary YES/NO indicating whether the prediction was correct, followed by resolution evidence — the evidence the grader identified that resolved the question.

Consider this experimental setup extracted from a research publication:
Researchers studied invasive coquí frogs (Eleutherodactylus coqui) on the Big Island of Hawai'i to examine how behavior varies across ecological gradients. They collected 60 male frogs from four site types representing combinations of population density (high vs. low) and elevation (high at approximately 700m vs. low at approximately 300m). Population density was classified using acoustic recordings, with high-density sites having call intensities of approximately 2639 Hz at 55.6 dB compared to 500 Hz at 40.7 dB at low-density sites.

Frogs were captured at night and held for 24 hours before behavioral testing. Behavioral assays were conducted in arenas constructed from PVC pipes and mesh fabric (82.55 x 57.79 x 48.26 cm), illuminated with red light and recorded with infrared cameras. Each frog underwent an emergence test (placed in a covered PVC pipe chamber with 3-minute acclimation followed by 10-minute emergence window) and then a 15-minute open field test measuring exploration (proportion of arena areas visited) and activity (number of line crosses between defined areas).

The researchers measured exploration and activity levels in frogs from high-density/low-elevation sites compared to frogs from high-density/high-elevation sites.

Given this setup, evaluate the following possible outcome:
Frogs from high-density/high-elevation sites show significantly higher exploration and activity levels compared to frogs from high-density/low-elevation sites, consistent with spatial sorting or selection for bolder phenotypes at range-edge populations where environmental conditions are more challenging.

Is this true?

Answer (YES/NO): NO